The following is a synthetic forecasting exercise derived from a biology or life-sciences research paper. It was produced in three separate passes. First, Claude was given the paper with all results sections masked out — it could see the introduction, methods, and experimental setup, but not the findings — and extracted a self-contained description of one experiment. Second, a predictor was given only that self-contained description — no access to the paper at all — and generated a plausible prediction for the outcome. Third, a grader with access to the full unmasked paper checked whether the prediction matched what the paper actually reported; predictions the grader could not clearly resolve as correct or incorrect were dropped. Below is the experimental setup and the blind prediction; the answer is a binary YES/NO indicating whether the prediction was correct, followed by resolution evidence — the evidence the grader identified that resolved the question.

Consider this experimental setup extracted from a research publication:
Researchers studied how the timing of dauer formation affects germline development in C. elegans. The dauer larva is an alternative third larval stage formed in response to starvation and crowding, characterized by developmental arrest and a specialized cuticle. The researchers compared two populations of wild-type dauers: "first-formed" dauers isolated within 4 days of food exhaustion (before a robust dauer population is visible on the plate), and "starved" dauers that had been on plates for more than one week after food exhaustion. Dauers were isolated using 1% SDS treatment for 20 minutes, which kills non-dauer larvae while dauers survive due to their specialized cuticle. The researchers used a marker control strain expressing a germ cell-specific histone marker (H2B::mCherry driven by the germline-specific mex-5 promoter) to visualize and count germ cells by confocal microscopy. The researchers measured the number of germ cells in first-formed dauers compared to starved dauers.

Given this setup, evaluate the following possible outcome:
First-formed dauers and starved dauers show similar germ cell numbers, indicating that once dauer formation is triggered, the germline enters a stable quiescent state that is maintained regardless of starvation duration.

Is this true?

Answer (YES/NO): NO